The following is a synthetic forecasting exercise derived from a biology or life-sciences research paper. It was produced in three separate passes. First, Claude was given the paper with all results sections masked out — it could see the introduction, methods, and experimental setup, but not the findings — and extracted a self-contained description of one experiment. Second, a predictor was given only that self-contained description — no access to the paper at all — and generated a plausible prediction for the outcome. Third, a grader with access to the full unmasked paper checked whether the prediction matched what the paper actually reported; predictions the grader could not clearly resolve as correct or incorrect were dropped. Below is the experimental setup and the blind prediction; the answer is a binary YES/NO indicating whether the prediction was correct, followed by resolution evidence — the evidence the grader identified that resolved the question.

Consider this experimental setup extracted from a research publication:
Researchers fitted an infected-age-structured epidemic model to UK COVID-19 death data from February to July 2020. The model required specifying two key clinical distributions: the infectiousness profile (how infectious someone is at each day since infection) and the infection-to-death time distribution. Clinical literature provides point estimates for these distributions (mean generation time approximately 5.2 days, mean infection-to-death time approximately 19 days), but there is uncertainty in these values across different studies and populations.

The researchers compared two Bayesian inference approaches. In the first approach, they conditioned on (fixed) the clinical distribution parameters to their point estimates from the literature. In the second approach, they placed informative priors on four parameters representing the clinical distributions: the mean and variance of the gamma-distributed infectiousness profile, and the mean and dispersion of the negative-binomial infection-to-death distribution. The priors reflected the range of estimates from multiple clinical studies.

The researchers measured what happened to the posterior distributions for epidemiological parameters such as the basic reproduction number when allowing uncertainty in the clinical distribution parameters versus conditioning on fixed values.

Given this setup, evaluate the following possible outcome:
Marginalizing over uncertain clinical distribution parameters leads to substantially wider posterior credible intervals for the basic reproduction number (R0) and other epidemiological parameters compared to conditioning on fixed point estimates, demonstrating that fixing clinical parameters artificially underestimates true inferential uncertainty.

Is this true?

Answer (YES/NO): NO